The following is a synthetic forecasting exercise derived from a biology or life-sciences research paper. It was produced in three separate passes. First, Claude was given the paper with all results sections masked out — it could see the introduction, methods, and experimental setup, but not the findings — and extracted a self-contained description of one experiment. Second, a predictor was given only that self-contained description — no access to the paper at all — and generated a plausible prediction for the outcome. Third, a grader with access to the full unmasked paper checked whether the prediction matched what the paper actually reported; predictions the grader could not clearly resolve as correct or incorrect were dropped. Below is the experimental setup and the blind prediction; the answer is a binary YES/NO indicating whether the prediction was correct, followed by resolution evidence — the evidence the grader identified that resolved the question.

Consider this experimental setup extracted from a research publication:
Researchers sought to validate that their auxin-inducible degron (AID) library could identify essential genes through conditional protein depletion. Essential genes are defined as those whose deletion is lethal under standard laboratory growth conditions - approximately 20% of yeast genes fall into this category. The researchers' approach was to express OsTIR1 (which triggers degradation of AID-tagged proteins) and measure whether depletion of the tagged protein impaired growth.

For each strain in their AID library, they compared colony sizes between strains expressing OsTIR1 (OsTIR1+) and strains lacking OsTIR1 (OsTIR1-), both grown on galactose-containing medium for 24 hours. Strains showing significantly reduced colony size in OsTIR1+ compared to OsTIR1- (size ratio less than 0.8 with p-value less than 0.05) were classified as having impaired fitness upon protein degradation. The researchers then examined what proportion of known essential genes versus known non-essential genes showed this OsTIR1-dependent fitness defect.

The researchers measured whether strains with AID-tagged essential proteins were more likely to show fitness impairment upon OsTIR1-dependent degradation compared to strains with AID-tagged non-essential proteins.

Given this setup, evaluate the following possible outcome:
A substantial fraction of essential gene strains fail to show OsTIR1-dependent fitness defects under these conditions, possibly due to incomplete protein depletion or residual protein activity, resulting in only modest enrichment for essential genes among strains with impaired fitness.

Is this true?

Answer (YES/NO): NO